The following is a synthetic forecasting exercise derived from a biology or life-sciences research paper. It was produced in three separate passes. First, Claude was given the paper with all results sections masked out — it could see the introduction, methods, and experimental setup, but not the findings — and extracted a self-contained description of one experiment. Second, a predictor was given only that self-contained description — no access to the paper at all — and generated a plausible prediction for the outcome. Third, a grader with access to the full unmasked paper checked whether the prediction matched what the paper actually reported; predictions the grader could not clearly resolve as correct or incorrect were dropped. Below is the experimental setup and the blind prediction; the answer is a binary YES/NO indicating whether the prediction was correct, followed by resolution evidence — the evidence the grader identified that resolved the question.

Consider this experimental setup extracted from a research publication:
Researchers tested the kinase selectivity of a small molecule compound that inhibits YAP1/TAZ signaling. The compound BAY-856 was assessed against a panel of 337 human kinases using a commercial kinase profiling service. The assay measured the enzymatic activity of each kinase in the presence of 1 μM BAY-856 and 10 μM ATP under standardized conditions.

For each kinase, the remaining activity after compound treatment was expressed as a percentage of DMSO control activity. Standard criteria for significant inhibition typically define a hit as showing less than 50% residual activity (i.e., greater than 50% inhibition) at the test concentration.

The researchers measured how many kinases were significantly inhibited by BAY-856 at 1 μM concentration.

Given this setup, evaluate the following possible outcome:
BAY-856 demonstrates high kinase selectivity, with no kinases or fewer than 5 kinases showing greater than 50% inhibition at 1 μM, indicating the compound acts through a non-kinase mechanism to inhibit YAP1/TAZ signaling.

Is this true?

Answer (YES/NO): YES